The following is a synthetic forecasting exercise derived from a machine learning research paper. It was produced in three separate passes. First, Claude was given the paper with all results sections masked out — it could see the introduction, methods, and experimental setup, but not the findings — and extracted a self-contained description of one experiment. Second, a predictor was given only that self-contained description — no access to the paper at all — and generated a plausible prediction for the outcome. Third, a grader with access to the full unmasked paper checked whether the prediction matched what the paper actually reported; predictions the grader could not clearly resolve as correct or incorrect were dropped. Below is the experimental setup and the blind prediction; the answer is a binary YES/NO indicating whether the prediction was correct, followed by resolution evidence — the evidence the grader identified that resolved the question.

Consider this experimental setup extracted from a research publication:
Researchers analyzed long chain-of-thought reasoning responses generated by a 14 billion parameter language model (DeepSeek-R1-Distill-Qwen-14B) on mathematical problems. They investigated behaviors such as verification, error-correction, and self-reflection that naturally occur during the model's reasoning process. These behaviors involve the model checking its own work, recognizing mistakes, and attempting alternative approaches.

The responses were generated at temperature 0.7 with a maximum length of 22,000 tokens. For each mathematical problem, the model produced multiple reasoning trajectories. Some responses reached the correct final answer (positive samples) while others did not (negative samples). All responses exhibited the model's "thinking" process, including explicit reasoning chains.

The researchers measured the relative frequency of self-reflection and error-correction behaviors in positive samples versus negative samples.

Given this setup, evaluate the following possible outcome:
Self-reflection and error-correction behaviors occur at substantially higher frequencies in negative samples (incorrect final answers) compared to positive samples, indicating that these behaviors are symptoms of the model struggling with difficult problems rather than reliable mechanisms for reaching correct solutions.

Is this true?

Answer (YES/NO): NO